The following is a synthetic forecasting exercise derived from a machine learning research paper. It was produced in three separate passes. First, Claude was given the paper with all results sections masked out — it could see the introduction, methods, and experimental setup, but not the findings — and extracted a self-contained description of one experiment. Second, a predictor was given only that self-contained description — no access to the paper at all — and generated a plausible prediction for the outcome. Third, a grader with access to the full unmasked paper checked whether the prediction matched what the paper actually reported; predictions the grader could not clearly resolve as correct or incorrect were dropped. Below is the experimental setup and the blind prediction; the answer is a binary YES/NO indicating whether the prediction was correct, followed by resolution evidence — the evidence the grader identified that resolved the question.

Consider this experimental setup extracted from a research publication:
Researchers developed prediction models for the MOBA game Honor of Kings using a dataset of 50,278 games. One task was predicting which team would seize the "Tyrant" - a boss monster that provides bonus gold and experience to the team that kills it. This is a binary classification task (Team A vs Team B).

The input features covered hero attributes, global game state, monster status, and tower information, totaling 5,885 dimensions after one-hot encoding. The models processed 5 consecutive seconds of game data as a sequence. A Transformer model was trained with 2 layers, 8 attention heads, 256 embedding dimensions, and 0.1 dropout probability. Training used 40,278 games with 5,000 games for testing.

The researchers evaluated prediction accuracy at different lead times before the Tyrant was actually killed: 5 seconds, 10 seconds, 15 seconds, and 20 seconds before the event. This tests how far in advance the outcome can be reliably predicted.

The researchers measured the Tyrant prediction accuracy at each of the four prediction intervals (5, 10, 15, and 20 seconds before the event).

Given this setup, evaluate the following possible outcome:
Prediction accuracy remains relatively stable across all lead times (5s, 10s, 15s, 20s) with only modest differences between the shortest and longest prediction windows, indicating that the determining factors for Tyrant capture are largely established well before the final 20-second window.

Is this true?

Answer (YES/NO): NO